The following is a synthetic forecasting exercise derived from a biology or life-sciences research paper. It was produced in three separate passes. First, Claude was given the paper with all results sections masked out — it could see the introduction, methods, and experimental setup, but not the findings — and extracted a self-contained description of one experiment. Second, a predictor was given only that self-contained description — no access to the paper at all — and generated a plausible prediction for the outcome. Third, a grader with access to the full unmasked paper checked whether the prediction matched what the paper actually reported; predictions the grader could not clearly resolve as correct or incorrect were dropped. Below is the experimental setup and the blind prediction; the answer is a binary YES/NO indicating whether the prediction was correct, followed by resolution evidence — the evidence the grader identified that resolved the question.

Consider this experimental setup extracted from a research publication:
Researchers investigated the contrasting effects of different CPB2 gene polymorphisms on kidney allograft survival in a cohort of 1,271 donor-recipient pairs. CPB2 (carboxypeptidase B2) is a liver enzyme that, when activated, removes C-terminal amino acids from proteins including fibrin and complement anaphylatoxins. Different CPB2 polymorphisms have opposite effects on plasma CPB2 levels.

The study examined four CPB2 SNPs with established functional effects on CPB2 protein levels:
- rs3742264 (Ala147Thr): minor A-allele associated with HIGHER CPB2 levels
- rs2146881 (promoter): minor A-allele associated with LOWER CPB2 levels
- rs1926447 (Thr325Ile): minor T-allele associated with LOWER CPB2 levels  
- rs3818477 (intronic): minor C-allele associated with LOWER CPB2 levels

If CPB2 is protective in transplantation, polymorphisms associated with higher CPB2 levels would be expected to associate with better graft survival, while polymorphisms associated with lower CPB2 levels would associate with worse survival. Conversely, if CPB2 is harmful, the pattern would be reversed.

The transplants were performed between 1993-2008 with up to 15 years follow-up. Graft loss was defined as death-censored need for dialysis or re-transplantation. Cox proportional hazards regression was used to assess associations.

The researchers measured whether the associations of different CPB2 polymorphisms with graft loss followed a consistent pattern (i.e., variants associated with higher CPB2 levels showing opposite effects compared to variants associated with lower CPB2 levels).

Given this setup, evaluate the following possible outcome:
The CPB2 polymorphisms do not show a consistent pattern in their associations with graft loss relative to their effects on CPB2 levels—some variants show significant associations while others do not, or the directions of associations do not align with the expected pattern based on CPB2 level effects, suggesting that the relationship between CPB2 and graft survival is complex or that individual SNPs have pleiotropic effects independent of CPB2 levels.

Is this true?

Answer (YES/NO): YES